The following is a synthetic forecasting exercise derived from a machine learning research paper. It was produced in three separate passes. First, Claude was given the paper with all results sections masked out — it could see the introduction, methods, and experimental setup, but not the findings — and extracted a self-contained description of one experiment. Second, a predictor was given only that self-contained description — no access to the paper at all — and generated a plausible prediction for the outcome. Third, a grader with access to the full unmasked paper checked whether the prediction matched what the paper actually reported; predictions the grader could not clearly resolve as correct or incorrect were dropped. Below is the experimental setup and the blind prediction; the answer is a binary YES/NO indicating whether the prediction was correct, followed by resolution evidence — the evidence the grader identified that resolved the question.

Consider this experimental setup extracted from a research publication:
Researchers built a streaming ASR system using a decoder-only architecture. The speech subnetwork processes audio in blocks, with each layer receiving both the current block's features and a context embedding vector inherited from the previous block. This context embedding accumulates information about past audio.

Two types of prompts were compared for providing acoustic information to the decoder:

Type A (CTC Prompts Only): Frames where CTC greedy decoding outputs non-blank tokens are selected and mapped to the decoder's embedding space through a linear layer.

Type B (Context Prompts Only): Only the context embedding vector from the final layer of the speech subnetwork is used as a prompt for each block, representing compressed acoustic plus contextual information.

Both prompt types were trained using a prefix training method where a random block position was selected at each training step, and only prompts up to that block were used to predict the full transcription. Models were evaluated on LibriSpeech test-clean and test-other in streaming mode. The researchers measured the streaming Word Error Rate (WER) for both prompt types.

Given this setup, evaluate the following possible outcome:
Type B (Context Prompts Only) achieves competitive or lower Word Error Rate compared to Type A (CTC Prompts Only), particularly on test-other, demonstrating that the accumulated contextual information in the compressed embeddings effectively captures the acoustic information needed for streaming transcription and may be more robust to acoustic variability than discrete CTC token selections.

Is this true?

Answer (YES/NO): NO